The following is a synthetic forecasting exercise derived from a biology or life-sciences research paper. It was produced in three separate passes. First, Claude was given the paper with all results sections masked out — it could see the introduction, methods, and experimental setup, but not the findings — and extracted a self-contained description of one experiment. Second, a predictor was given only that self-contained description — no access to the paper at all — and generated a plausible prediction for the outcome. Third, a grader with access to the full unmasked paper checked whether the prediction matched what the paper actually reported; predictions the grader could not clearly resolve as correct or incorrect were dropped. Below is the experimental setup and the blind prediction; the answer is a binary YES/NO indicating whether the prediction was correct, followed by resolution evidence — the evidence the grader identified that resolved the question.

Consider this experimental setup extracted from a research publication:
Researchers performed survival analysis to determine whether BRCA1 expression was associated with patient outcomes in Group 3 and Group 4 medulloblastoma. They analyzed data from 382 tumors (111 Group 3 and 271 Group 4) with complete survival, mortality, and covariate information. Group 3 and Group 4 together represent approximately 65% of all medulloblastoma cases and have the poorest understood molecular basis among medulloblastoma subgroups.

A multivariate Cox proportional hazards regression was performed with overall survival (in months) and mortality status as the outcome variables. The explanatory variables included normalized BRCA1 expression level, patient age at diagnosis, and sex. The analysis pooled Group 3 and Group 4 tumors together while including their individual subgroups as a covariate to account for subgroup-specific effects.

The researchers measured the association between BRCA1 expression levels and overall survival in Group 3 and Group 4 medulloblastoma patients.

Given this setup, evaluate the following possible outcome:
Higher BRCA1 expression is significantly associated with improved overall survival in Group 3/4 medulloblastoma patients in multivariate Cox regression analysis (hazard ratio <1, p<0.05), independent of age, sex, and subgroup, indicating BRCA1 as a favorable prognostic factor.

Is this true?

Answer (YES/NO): NO